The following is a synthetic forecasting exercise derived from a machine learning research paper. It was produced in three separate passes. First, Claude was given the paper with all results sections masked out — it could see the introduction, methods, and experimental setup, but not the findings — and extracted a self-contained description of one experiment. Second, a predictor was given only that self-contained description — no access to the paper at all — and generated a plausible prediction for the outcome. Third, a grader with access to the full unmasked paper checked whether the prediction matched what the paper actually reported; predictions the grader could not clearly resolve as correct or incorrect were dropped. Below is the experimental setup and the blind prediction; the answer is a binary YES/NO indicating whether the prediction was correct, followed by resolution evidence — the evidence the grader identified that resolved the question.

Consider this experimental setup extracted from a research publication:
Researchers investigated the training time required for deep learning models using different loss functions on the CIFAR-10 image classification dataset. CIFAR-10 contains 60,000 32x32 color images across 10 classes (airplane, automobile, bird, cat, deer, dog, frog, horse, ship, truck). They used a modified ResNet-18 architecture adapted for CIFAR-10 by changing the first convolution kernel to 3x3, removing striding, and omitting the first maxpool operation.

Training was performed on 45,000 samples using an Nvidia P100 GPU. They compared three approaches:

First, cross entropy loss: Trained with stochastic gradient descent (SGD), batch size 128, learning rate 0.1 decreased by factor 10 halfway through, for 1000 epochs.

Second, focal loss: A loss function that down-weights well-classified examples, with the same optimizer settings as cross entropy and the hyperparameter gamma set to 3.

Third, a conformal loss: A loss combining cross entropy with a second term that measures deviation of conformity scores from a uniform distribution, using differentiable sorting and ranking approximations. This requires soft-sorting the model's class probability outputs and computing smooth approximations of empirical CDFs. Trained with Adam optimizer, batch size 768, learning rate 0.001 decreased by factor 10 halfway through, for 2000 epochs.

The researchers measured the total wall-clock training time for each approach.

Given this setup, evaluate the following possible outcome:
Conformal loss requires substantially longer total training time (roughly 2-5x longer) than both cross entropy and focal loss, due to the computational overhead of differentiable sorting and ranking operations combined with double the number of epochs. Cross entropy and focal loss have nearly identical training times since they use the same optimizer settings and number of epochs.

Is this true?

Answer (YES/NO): NO